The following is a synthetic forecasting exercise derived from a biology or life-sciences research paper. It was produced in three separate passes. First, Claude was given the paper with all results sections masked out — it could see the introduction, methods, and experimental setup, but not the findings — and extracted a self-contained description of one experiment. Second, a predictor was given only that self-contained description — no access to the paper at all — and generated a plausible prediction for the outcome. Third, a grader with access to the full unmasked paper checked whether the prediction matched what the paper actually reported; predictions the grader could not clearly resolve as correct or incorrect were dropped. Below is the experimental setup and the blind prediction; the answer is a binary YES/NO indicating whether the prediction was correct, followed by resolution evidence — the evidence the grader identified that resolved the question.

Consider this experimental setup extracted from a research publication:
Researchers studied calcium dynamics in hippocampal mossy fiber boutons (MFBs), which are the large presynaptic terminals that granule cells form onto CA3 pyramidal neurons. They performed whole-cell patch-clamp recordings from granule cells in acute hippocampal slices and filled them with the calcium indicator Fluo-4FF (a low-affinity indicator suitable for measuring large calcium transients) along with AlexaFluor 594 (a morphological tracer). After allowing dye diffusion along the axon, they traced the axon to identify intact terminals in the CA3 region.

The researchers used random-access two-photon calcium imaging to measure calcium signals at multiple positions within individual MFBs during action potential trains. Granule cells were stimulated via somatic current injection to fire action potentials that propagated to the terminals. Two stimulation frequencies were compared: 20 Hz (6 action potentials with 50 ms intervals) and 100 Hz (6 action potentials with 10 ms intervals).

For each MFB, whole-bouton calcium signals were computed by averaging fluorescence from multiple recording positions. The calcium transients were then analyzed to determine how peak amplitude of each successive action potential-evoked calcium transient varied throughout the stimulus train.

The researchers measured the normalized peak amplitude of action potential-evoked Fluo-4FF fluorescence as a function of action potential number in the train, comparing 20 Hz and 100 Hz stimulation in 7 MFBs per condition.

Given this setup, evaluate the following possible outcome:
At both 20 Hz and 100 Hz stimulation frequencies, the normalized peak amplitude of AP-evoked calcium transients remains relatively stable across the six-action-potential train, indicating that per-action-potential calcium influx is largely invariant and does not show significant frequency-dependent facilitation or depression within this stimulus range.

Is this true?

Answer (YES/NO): YES